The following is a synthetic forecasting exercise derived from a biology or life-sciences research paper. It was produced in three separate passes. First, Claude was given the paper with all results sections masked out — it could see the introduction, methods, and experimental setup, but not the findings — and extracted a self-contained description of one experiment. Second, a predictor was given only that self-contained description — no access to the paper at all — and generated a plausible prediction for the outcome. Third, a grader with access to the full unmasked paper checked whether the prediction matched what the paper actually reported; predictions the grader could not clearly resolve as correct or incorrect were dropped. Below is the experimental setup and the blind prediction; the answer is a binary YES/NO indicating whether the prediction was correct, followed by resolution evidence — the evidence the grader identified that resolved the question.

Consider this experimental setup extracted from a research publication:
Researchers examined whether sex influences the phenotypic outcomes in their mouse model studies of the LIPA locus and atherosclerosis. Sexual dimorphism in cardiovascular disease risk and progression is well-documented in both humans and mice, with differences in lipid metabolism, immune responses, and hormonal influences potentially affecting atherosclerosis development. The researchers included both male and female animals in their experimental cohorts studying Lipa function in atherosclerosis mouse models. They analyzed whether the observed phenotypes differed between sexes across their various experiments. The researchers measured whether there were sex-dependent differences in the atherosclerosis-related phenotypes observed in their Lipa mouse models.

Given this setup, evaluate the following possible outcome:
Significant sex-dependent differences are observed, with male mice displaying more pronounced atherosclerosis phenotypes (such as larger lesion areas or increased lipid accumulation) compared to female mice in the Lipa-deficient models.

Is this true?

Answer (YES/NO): NO